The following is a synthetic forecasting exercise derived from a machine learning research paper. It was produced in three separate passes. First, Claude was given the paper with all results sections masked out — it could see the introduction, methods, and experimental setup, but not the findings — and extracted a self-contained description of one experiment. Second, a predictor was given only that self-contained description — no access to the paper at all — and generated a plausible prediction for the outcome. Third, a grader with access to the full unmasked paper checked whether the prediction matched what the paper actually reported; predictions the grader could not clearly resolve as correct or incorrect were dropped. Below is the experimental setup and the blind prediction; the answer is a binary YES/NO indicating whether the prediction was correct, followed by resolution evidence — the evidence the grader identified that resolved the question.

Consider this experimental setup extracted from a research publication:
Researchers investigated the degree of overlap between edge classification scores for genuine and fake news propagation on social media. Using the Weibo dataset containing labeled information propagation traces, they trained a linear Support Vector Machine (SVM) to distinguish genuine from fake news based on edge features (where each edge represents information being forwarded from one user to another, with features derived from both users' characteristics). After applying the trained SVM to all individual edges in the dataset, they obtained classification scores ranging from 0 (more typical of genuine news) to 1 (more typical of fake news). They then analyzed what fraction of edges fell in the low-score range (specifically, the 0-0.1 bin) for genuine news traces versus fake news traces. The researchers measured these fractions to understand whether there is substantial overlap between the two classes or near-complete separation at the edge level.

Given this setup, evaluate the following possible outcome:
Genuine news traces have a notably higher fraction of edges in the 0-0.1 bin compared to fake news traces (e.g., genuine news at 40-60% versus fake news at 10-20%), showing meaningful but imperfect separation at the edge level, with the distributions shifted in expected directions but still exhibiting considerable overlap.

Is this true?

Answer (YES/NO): NO